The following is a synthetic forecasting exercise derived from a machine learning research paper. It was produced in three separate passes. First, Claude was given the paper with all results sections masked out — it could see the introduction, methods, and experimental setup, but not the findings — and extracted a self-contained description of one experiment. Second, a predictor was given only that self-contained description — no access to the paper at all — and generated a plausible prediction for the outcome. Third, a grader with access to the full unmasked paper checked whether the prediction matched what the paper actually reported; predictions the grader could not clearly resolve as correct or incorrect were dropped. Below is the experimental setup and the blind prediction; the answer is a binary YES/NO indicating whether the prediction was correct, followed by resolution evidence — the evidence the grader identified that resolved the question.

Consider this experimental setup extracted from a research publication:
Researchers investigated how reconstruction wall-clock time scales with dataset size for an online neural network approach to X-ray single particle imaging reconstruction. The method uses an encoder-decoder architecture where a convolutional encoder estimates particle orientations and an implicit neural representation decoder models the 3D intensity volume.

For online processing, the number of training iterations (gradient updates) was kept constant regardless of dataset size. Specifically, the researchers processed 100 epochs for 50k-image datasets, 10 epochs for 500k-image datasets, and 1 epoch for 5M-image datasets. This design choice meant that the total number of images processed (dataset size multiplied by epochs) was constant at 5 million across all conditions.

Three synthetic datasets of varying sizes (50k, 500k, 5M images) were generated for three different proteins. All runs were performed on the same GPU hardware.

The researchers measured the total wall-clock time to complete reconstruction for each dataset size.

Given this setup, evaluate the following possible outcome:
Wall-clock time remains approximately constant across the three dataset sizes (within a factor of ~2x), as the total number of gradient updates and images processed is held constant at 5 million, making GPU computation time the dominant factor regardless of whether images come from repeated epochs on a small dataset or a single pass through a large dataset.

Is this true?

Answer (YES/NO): YES